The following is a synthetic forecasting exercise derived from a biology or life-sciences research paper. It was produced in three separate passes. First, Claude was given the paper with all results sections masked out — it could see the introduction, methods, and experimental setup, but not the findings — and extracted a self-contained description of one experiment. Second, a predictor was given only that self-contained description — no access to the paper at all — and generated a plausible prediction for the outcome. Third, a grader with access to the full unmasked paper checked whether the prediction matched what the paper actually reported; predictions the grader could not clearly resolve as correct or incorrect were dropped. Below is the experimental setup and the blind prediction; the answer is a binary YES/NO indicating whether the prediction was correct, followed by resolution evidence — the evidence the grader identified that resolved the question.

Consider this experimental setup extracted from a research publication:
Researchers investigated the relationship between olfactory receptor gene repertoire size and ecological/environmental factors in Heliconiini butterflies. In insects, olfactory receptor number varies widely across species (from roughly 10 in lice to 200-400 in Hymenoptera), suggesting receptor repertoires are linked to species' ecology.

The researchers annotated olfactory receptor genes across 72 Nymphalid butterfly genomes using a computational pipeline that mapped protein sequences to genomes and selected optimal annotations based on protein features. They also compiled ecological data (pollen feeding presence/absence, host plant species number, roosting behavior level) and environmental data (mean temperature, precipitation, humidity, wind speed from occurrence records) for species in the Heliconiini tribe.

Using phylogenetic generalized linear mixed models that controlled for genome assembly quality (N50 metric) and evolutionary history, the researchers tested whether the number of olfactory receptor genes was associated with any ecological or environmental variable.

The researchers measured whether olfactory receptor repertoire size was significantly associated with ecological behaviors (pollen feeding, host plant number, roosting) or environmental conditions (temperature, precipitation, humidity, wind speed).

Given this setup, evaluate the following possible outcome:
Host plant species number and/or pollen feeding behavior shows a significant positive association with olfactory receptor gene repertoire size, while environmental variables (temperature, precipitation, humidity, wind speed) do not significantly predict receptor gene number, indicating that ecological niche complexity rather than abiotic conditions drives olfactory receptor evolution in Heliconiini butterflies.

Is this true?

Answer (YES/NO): NO